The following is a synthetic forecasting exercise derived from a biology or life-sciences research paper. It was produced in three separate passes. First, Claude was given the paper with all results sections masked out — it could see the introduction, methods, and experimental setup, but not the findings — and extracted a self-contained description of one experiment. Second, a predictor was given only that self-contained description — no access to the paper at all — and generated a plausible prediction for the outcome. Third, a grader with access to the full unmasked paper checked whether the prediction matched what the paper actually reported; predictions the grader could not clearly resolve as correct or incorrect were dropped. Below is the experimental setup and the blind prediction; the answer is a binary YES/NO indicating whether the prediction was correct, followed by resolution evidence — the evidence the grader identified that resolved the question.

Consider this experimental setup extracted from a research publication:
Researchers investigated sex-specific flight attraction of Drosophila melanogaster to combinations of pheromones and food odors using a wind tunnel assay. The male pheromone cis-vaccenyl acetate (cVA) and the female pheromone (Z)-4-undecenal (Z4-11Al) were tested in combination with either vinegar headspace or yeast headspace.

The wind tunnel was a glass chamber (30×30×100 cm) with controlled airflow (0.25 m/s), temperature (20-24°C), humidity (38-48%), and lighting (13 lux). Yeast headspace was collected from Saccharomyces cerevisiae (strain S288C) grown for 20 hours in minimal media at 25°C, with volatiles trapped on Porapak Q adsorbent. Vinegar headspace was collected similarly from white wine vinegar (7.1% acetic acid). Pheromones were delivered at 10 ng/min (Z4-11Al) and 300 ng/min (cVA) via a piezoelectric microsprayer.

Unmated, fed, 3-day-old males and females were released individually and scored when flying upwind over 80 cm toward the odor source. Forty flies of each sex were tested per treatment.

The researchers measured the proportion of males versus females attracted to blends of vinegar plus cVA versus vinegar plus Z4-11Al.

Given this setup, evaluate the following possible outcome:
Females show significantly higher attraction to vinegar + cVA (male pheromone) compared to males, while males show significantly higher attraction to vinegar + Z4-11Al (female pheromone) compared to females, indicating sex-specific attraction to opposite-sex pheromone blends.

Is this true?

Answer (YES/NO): YES